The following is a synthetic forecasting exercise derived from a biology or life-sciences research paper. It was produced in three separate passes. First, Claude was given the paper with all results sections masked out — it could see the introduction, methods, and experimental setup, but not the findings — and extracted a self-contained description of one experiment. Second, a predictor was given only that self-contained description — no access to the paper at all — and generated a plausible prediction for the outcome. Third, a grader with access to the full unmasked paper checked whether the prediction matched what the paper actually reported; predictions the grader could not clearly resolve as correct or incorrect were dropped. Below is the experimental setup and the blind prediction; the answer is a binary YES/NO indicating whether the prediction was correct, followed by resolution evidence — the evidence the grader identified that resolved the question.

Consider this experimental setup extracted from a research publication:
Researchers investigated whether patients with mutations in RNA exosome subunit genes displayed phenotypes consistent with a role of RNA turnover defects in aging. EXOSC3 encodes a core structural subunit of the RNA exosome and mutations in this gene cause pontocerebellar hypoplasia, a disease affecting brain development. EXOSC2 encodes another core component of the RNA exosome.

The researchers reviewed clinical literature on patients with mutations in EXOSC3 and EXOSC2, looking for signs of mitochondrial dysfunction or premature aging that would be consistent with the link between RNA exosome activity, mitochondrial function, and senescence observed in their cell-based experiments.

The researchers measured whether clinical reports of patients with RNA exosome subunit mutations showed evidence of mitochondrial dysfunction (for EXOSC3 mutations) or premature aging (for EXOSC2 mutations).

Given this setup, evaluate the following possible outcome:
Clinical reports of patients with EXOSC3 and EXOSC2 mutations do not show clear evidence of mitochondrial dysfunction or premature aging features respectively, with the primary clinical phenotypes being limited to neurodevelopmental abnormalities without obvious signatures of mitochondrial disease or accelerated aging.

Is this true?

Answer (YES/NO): NO